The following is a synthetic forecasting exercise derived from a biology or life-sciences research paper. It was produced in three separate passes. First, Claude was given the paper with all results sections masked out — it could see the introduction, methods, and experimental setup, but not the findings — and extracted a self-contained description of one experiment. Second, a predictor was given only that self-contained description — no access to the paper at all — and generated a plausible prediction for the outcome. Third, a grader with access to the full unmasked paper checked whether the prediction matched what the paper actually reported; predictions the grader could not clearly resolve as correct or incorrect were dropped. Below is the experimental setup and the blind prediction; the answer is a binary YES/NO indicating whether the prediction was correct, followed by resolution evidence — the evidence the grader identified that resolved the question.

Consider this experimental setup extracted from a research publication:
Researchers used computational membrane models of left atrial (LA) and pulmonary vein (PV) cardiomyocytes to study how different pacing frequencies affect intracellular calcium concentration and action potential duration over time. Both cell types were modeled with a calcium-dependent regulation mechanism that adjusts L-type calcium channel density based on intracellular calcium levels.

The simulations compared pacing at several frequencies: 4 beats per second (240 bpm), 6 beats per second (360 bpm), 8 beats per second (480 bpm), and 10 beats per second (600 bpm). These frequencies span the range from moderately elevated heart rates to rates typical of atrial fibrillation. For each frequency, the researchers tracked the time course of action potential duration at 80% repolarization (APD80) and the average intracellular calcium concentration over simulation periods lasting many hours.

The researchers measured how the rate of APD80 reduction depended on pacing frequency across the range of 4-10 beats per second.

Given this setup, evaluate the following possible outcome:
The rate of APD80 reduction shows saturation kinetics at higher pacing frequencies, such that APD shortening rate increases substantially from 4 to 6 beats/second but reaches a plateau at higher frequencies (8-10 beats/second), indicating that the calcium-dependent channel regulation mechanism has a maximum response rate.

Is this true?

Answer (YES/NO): NO